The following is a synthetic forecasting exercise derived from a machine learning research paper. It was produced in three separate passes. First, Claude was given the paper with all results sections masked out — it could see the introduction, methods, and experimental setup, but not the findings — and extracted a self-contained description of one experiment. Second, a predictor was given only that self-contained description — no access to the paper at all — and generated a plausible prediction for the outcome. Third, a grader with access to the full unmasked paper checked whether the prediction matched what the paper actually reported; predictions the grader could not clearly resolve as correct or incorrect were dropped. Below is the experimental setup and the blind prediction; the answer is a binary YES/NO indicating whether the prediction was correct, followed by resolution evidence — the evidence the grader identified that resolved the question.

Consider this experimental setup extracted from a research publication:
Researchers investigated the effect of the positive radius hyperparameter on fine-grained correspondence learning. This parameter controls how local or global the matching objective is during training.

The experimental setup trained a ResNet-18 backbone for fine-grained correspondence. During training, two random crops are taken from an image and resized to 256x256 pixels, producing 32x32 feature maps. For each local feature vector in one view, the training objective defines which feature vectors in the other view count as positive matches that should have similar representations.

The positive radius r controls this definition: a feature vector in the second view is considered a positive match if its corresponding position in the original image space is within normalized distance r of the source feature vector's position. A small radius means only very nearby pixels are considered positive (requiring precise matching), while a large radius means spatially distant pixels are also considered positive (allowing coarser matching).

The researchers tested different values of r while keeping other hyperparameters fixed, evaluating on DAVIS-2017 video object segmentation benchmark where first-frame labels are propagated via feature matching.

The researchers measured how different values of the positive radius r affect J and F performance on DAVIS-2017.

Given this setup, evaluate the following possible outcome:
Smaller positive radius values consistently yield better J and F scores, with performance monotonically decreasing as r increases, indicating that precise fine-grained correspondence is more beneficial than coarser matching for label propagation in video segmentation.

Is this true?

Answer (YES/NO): NO